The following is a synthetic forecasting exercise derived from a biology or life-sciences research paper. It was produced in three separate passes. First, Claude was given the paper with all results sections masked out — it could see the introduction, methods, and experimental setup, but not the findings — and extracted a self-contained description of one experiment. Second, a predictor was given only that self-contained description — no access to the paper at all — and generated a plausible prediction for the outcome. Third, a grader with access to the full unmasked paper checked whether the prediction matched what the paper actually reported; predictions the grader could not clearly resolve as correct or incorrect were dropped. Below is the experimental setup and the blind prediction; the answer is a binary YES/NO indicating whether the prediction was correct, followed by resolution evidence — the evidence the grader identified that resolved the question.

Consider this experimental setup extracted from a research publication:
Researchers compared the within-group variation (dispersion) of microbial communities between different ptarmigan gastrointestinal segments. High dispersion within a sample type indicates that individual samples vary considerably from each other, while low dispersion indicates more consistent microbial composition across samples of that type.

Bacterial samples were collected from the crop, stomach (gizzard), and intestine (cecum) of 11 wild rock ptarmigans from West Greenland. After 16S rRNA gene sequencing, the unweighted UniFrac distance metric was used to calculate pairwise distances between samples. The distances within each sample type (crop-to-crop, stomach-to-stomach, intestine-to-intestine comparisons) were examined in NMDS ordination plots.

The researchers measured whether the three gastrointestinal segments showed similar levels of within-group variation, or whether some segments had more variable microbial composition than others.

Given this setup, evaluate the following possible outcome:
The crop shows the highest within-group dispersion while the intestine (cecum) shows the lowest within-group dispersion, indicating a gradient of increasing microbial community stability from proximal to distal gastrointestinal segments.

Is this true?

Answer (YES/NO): NO